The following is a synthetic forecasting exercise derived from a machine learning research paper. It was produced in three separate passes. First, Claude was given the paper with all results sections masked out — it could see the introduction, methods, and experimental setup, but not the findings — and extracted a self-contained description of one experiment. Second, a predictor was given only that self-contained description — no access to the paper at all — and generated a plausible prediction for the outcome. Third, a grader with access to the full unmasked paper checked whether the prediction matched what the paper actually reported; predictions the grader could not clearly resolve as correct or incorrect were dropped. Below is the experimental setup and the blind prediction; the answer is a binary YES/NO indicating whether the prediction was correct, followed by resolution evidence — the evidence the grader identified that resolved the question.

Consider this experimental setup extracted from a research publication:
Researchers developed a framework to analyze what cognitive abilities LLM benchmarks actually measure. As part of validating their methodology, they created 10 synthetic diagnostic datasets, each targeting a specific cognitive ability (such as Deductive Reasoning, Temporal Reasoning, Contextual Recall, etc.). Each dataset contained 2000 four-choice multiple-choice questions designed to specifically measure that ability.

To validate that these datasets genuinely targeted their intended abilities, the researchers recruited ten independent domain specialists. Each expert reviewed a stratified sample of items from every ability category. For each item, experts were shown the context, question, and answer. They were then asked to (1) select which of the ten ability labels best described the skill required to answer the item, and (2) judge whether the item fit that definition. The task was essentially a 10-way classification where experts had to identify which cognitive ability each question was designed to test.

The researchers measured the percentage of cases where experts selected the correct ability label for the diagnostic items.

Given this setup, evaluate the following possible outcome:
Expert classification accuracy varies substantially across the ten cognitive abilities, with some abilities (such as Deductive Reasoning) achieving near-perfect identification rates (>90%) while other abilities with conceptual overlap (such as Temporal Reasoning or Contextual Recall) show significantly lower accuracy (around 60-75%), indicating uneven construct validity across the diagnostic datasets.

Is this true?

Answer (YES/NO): NO